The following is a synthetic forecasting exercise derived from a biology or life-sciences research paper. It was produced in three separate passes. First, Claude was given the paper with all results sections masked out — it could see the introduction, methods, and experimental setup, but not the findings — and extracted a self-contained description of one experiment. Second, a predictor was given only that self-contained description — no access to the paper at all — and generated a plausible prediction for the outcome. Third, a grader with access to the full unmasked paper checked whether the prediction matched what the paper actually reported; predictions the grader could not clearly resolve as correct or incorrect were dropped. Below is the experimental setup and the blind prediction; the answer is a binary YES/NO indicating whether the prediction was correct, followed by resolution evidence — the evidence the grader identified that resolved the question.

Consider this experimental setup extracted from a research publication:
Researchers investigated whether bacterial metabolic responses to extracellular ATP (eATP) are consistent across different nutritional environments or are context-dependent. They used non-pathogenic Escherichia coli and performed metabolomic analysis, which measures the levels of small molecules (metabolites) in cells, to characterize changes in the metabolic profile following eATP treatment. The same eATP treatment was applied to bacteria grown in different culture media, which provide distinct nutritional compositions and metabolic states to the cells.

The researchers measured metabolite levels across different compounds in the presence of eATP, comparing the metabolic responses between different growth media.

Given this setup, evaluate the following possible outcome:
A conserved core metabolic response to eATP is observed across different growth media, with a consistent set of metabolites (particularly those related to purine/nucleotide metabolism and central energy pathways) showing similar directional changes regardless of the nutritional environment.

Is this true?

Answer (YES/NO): NO